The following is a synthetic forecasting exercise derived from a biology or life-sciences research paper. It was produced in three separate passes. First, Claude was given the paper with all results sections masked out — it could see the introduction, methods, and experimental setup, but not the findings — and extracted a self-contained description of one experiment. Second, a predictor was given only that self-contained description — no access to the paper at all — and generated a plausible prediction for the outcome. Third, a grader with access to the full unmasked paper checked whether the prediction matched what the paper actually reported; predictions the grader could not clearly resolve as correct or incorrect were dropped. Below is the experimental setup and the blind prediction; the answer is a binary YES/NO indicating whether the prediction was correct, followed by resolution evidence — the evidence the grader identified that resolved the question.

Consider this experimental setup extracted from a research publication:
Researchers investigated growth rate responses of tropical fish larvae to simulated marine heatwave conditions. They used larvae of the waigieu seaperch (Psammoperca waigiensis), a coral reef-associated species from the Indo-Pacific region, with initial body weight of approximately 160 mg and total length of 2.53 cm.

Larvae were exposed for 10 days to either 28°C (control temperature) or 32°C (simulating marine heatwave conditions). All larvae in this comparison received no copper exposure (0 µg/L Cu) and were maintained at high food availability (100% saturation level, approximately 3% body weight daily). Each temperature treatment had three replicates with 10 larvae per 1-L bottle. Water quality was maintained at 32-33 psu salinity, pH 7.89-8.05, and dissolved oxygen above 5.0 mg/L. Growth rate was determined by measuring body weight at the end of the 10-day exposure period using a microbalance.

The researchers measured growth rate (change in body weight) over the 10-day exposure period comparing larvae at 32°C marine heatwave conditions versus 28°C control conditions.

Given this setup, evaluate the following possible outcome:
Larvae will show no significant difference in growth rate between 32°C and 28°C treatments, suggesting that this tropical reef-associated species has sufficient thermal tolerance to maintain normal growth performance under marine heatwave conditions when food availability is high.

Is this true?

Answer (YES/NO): NO